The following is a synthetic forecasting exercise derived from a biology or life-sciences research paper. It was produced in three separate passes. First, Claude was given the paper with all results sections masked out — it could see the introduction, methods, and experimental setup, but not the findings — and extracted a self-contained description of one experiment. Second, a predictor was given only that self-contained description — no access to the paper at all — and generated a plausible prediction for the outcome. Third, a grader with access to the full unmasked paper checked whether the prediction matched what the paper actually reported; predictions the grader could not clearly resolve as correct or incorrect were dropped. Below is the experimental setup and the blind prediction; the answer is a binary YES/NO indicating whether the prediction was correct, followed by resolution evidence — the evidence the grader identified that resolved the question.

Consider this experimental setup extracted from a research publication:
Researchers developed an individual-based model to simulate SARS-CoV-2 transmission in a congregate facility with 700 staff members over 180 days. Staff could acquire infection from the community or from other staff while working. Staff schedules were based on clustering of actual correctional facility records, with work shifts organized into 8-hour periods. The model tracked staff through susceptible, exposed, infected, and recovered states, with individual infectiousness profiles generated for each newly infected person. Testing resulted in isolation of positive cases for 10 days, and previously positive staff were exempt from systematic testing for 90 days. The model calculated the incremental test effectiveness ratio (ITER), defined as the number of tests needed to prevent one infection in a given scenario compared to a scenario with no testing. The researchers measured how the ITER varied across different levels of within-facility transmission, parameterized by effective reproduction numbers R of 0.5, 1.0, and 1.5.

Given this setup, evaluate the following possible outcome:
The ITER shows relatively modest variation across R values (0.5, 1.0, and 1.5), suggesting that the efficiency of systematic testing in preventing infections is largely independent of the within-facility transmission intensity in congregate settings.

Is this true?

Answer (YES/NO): NO